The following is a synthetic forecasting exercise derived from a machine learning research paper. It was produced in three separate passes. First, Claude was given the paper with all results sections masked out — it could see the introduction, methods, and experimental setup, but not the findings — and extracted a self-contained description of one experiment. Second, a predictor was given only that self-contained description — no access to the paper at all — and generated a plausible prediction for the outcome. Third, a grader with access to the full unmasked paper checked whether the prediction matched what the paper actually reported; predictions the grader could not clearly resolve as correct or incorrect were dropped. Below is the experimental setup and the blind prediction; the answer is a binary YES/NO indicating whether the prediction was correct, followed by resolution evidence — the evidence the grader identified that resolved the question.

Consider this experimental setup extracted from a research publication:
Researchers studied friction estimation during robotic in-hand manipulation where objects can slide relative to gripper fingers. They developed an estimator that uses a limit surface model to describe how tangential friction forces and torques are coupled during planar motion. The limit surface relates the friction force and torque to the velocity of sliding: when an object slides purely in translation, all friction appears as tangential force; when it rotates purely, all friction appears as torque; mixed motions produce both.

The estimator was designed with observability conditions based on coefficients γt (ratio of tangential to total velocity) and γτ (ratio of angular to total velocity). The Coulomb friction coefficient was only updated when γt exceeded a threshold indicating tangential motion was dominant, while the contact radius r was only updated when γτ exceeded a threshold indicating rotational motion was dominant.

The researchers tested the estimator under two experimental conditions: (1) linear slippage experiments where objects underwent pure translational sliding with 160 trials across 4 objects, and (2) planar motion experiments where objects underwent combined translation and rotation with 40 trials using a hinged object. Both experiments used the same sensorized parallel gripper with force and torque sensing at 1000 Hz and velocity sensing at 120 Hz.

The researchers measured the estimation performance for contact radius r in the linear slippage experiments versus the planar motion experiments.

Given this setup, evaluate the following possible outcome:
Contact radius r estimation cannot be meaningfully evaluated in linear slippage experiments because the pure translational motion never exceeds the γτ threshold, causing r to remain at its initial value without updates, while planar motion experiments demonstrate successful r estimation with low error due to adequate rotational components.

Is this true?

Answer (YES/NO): NO